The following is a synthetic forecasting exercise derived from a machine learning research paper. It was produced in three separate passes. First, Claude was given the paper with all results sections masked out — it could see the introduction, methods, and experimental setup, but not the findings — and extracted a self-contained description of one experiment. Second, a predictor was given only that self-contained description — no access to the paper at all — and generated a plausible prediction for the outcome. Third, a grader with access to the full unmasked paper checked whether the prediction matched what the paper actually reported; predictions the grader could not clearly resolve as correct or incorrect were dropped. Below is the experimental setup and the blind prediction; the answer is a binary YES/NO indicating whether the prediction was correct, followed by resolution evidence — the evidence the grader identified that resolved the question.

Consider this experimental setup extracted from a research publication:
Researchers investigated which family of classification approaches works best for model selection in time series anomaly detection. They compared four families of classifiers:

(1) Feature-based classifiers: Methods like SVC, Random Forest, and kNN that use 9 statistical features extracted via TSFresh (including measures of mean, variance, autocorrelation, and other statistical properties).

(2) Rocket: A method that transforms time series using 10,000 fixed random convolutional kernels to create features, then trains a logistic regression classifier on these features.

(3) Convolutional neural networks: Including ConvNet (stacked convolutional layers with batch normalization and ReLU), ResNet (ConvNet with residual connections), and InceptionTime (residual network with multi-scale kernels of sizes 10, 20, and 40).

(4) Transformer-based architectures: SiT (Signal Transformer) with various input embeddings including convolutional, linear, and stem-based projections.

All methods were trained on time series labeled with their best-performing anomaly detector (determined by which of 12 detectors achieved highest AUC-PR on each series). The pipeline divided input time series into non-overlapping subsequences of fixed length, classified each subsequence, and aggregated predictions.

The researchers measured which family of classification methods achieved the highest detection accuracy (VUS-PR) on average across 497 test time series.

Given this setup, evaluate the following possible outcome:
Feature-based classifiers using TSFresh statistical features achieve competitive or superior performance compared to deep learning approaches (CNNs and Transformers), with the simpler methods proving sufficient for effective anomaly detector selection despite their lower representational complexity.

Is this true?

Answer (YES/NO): NO